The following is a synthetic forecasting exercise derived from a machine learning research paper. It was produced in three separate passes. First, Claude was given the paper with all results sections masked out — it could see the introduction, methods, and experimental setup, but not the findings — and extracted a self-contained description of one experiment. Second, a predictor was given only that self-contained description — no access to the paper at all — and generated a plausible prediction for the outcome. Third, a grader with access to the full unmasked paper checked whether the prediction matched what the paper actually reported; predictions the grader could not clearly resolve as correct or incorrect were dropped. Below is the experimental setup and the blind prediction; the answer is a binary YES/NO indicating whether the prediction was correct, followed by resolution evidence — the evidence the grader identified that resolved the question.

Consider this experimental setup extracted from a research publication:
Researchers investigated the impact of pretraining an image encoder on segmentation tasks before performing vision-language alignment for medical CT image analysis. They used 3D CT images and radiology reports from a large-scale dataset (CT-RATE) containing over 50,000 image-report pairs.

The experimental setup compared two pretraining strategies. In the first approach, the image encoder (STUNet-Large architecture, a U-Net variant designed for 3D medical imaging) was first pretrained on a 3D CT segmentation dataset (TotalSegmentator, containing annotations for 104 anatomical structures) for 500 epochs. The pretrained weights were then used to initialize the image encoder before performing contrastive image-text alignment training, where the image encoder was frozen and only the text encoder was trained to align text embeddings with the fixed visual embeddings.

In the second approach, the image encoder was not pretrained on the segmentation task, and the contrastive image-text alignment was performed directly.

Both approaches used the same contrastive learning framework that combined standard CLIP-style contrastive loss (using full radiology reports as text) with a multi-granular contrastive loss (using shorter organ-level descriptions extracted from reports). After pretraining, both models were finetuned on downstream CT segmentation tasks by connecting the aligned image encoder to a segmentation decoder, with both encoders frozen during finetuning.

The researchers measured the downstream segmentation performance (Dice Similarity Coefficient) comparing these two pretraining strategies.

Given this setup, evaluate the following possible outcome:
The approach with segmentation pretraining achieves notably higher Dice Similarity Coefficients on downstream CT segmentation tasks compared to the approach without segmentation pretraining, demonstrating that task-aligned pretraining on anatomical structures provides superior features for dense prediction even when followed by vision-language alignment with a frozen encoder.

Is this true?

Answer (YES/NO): YES